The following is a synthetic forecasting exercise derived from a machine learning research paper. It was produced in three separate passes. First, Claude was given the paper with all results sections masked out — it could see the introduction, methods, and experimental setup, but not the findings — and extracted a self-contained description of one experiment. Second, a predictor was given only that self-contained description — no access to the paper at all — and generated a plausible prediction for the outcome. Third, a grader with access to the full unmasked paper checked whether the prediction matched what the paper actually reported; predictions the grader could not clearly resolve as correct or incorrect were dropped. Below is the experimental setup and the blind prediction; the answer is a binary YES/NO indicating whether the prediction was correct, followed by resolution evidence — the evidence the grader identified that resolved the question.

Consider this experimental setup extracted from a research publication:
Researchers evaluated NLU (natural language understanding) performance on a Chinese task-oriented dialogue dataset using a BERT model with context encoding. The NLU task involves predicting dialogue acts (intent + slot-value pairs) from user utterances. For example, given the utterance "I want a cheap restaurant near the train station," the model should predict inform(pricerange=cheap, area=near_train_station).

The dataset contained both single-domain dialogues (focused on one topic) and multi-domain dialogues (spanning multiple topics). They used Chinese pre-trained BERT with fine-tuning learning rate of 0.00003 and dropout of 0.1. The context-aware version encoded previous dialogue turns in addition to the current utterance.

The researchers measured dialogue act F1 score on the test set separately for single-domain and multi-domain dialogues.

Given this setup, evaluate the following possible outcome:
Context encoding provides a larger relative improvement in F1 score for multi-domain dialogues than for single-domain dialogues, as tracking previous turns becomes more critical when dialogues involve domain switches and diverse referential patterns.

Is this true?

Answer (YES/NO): NO